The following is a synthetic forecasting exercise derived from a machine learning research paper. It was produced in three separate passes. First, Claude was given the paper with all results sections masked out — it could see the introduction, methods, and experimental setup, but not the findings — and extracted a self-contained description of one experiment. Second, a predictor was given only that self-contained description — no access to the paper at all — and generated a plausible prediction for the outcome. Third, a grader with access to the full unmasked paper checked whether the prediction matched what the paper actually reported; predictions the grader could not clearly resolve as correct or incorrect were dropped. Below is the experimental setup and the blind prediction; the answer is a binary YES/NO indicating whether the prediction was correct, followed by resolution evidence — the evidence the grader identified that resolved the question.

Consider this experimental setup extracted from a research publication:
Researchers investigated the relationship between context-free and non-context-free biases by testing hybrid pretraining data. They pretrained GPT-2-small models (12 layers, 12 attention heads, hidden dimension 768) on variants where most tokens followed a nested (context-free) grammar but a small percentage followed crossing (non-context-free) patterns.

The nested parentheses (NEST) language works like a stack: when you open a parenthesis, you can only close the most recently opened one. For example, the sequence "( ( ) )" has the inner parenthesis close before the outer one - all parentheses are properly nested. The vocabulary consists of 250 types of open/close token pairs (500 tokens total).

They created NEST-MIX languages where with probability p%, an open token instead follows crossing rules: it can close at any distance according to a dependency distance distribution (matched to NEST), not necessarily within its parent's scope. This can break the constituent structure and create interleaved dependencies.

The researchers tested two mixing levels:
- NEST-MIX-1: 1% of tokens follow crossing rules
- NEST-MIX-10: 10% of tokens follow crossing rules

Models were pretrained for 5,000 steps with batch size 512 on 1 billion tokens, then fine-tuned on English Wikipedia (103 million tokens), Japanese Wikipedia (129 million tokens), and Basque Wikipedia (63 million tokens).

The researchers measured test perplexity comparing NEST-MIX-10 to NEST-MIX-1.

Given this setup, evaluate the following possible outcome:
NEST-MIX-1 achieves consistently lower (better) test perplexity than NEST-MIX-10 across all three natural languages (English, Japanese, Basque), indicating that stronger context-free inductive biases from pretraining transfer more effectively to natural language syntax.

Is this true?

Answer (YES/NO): NO